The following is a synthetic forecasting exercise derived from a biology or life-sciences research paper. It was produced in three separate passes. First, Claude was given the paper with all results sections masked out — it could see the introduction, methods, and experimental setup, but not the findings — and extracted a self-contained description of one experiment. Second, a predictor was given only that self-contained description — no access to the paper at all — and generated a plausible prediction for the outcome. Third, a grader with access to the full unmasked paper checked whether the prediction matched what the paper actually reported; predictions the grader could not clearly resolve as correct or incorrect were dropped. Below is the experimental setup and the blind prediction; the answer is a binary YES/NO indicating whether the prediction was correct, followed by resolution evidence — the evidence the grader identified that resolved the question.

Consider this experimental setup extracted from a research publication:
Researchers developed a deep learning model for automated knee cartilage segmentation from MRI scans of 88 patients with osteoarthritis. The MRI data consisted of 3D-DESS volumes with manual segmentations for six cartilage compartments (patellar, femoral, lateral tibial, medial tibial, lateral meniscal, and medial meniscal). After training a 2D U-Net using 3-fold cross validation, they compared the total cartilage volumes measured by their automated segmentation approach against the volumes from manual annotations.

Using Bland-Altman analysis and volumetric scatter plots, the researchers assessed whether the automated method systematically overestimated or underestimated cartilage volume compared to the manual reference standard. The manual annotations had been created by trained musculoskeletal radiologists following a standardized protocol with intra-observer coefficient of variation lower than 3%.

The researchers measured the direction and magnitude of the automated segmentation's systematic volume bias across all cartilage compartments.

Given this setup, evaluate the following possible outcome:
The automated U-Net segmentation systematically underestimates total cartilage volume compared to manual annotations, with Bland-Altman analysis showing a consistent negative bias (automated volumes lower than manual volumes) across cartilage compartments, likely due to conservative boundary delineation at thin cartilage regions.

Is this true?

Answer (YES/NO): NO